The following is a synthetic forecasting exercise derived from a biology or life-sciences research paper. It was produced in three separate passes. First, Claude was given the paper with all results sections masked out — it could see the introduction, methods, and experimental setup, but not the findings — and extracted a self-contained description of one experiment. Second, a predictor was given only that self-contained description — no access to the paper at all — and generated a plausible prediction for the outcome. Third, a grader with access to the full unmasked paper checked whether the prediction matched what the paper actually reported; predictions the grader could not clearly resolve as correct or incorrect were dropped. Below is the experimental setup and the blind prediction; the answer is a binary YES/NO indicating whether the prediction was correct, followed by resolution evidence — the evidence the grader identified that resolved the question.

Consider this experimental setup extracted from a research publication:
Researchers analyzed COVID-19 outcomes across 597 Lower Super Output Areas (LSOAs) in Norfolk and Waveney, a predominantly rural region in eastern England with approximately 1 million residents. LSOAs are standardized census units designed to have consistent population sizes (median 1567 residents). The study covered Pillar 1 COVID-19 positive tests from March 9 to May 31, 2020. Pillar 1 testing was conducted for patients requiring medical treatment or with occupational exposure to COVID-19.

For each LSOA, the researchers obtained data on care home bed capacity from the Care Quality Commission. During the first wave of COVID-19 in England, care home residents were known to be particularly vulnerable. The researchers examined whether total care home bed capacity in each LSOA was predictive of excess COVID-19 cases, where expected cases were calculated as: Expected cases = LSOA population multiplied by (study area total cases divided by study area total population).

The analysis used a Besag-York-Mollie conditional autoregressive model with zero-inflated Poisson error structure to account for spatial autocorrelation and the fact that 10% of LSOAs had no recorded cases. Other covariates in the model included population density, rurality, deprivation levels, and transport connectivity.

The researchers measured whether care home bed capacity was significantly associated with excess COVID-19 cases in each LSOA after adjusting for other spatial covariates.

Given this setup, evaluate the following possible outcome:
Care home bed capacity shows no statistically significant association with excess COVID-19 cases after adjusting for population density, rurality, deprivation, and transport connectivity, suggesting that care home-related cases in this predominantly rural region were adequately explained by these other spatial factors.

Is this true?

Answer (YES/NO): NO